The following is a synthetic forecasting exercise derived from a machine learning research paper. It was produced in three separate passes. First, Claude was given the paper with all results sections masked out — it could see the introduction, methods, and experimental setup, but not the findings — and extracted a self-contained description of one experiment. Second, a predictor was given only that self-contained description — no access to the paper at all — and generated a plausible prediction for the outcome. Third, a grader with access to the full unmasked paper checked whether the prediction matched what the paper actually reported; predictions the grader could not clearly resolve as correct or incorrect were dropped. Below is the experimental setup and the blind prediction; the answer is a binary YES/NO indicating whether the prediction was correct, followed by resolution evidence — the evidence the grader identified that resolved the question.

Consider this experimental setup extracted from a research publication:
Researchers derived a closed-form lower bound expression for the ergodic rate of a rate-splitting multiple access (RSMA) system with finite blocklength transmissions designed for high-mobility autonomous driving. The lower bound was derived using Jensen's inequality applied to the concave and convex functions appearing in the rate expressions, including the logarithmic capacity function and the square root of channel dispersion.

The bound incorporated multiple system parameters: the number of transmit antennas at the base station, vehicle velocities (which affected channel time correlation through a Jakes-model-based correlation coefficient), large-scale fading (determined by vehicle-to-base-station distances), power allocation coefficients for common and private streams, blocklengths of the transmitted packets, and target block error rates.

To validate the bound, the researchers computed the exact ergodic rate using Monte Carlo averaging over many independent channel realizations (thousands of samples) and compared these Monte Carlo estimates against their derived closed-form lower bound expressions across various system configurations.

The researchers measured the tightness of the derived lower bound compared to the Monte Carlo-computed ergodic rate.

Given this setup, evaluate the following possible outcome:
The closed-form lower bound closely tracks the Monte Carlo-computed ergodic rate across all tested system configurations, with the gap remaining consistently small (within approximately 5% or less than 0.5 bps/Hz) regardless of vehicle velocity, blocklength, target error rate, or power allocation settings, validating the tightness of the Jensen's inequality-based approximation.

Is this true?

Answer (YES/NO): NO